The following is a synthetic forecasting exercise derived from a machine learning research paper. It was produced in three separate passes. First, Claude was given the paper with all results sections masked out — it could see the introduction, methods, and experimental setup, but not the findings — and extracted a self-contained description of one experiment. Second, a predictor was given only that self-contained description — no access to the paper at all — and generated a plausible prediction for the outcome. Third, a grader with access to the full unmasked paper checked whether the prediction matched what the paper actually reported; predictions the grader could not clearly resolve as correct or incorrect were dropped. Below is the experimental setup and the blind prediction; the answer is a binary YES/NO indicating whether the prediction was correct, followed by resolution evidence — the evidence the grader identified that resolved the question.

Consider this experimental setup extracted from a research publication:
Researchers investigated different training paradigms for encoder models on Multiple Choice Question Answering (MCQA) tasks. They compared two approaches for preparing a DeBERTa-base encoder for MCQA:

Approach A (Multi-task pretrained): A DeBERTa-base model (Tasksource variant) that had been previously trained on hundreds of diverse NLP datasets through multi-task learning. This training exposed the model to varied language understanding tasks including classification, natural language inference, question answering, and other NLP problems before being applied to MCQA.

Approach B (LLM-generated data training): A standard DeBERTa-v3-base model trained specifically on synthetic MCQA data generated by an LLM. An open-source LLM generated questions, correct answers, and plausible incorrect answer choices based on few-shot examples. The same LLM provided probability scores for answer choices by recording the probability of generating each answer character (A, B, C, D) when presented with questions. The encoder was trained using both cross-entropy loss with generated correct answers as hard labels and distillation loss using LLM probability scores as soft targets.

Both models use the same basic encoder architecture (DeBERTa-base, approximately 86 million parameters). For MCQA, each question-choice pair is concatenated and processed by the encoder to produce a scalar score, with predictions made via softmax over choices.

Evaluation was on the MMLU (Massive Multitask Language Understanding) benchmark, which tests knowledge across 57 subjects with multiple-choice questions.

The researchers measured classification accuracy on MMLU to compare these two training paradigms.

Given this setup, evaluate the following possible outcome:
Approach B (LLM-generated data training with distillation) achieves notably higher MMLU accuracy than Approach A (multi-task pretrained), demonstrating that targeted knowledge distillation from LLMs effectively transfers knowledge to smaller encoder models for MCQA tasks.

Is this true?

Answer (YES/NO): NO